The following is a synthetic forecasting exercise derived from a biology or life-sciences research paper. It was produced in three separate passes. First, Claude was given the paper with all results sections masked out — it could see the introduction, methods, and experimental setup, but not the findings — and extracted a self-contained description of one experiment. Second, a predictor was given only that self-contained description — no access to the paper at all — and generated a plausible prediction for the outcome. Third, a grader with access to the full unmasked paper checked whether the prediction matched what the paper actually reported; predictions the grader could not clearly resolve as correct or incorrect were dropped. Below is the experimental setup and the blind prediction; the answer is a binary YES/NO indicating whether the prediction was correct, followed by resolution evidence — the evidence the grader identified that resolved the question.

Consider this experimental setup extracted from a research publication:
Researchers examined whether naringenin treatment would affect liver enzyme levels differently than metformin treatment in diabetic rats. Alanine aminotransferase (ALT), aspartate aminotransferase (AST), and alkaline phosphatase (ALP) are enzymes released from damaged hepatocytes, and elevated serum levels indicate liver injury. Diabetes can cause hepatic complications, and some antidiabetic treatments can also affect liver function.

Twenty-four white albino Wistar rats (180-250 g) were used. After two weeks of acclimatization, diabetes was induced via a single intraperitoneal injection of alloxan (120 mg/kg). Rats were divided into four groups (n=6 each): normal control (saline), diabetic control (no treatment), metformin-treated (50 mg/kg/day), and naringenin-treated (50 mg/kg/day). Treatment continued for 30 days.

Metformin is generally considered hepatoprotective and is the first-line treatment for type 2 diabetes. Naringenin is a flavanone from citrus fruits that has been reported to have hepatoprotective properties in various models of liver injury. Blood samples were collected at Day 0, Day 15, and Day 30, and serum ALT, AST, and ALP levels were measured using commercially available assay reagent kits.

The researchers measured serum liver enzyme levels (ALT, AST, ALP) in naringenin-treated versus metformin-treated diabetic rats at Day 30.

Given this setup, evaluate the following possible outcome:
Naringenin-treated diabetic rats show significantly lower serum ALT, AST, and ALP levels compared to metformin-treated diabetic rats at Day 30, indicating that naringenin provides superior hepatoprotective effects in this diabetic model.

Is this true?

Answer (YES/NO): YES